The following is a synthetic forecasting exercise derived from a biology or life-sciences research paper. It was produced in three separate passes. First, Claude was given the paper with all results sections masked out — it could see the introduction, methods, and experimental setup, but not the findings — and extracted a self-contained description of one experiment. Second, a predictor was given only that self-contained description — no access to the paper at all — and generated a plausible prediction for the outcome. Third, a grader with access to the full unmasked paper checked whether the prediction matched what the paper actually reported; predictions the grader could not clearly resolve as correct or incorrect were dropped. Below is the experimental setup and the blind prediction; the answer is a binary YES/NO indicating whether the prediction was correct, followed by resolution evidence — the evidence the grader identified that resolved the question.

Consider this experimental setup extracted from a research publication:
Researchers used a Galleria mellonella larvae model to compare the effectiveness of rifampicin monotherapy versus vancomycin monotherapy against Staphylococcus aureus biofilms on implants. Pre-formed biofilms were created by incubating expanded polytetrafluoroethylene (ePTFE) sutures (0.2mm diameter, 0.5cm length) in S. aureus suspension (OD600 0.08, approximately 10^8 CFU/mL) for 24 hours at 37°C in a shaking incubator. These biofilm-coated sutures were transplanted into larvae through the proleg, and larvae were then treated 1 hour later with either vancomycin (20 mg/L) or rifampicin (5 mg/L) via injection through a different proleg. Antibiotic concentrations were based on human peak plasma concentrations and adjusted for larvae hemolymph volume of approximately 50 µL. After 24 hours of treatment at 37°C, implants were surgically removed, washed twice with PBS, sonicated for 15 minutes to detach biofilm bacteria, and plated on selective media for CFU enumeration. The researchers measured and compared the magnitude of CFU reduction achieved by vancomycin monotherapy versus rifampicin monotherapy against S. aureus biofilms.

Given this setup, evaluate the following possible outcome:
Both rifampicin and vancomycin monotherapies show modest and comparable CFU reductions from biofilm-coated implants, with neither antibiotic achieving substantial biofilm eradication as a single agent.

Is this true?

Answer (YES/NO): NO